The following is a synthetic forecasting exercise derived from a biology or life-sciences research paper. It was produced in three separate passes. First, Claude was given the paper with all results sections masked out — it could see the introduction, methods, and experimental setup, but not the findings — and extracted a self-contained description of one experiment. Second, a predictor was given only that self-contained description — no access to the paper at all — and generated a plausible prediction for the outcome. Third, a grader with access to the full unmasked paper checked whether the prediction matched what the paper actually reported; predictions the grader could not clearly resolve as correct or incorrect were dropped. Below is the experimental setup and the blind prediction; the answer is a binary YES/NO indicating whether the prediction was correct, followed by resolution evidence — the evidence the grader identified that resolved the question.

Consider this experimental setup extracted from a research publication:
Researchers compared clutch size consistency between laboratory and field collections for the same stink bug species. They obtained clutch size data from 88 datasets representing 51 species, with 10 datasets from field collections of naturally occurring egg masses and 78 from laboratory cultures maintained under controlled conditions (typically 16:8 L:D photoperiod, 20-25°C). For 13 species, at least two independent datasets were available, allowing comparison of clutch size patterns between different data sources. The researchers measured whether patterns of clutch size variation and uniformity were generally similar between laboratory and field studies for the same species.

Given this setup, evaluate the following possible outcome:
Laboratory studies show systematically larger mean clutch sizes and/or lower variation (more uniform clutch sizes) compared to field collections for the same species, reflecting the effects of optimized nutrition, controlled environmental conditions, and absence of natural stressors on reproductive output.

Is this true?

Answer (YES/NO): NO